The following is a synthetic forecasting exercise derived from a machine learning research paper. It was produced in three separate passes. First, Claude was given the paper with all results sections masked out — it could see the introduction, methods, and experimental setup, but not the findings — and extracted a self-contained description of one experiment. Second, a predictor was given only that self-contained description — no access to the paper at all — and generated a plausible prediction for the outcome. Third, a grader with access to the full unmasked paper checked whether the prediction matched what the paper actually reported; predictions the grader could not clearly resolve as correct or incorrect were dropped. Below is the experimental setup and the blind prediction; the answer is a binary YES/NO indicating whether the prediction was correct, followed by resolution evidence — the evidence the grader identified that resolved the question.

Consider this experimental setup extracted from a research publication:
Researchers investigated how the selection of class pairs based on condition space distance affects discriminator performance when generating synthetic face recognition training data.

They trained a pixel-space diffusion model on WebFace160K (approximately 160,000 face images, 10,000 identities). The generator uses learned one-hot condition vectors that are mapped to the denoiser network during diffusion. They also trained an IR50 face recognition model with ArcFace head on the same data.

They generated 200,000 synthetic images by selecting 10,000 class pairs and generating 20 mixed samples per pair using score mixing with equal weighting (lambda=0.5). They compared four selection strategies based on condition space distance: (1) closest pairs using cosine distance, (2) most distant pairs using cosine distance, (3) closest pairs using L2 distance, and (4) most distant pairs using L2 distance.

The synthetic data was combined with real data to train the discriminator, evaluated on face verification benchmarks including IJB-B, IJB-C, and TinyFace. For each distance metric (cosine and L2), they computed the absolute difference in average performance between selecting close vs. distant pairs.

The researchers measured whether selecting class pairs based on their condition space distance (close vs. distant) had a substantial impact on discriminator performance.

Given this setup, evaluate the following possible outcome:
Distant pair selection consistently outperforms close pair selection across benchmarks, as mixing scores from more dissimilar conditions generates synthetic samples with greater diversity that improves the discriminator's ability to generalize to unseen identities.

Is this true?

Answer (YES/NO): NO